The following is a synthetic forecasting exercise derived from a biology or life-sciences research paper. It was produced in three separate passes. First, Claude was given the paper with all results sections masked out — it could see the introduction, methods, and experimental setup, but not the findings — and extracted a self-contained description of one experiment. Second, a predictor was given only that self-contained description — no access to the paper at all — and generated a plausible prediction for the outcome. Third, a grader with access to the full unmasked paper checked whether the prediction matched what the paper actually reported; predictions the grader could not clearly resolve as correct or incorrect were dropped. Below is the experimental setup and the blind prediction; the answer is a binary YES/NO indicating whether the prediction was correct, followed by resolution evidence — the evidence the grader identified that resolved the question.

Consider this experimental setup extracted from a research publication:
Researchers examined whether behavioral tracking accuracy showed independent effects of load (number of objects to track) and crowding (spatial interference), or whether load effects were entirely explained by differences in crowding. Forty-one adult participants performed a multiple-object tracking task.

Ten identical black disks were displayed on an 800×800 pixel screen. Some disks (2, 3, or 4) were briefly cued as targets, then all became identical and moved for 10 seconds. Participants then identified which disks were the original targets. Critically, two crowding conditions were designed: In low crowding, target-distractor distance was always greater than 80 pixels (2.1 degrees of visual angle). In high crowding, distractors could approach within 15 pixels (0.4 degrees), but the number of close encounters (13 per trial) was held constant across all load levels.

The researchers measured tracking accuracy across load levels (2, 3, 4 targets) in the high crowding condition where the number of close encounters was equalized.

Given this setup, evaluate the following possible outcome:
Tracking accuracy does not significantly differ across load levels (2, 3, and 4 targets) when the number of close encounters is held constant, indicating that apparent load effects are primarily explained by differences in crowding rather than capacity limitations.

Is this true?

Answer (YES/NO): NO